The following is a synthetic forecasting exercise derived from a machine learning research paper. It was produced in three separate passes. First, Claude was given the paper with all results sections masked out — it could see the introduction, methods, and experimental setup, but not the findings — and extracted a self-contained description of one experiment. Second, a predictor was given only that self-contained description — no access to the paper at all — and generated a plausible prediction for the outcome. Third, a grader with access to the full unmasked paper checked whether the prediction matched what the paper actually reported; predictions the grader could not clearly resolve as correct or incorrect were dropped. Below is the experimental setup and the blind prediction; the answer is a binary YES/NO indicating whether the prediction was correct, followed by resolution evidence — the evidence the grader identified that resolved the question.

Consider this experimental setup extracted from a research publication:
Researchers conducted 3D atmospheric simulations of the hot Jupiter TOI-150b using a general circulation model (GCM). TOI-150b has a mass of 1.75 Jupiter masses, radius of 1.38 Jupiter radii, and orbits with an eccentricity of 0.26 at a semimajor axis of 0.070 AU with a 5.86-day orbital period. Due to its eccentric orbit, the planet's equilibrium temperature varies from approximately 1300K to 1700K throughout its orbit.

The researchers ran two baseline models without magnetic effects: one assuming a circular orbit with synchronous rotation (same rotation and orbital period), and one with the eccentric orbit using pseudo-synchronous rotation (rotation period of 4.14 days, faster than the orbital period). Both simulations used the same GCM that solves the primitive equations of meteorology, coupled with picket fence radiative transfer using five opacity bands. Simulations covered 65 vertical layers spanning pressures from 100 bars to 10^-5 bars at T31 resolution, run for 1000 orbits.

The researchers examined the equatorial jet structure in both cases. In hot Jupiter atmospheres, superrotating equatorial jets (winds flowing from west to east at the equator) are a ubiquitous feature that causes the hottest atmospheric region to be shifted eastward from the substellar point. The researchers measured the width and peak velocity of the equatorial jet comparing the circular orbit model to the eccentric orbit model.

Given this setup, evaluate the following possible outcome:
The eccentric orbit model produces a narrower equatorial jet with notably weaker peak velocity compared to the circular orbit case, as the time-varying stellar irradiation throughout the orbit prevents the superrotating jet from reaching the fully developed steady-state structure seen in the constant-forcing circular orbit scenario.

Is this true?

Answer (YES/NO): NO